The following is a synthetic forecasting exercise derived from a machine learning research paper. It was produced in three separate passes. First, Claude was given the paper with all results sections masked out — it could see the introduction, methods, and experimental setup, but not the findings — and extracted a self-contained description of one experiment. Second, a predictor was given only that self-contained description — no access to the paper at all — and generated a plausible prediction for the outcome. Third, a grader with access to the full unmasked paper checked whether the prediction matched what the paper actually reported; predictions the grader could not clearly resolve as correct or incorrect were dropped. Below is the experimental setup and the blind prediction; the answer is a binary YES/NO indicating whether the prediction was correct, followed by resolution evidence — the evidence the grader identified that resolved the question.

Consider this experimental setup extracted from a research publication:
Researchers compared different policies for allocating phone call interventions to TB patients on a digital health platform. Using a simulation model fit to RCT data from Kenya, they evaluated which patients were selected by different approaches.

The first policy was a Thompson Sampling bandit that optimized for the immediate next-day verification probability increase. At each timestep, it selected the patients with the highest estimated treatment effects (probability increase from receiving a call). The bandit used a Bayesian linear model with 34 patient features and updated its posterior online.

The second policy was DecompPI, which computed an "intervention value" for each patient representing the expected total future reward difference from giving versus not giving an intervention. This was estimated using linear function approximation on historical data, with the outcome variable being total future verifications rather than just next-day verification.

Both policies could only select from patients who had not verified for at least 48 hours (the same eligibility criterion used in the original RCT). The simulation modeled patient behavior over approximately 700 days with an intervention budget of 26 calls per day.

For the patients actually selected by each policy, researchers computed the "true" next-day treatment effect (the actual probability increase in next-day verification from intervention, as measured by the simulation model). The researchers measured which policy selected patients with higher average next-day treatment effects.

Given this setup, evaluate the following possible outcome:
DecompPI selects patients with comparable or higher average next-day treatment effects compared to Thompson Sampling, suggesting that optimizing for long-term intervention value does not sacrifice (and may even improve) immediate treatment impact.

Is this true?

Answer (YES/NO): NO